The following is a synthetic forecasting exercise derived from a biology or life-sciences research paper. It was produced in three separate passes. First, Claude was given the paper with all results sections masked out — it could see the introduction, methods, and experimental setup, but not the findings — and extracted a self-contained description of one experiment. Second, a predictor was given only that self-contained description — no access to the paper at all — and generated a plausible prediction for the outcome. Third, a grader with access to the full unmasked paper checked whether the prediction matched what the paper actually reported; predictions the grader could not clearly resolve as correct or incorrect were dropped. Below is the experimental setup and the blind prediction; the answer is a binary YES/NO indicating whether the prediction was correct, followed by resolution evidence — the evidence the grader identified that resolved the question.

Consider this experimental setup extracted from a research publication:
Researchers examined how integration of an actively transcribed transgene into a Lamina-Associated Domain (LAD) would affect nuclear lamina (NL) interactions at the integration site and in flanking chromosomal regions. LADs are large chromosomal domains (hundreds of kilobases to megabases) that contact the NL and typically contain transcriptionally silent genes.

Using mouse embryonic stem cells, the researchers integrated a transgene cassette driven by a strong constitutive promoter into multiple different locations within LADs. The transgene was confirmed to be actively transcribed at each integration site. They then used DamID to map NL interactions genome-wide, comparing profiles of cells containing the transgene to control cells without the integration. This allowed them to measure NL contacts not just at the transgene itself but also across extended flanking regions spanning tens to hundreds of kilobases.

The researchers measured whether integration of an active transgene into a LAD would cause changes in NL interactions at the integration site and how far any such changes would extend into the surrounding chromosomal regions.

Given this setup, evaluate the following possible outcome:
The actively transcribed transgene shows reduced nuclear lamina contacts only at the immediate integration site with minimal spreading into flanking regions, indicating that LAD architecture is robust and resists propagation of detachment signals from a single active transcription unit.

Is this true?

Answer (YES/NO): NO